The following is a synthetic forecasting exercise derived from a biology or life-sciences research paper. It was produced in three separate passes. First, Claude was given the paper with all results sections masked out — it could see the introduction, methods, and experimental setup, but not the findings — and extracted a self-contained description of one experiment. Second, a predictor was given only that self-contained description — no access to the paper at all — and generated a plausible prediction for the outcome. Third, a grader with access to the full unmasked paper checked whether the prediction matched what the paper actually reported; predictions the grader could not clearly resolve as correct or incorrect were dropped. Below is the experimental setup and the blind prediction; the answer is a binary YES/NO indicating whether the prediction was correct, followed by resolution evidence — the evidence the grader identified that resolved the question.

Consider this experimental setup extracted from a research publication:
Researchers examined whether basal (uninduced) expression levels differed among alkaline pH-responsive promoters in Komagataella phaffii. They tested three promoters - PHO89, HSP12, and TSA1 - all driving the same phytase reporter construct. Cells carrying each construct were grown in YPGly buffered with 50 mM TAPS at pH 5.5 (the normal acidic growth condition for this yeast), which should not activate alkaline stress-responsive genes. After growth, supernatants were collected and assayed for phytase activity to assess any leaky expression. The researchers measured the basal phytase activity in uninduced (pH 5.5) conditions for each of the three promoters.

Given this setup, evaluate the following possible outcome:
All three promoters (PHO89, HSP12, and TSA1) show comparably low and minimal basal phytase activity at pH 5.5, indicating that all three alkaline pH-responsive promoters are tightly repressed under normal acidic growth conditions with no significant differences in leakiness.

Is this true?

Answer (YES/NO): NO